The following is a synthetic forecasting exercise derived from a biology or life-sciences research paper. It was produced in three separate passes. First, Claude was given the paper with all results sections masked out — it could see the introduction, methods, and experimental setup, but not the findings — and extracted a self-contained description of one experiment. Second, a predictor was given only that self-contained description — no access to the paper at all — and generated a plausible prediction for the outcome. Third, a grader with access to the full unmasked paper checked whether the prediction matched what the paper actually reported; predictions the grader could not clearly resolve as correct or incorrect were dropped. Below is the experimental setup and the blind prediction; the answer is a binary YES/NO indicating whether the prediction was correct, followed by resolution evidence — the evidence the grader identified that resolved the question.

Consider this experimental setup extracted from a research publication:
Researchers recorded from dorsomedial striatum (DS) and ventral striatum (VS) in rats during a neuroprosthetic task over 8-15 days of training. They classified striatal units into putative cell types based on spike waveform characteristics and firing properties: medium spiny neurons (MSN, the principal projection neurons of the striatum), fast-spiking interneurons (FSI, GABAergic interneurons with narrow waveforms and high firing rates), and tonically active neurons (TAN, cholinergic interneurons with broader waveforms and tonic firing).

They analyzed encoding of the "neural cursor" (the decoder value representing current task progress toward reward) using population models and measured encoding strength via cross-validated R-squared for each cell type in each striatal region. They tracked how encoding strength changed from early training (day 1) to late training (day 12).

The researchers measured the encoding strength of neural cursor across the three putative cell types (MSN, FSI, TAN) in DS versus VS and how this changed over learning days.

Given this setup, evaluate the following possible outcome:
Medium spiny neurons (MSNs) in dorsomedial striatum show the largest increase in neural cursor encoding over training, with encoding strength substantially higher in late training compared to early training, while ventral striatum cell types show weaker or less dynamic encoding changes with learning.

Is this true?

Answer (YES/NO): NO